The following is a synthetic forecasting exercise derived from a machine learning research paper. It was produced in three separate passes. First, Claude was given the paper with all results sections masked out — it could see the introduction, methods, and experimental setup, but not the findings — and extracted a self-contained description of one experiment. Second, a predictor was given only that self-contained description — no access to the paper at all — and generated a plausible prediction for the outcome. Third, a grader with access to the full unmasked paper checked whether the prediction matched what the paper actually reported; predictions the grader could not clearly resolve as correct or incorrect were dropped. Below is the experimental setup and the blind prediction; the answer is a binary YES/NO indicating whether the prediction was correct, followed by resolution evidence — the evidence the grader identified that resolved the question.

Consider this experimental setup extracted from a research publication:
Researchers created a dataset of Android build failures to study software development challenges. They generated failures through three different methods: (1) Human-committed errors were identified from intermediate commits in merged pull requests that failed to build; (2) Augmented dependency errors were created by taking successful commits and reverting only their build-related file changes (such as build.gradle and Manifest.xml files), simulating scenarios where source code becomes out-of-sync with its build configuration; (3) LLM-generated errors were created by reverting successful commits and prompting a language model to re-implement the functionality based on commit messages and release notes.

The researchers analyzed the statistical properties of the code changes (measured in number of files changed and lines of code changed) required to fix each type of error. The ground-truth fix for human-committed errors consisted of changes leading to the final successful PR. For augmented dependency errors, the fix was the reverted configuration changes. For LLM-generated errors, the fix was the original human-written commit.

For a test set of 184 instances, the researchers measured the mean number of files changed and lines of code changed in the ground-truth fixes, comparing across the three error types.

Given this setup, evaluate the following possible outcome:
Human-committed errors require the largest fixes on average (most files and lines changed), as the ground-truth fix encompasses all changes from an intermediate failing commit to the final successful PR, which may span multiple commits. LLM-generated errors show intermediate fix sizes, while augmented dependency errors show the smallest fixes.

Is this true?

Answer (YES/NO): NO